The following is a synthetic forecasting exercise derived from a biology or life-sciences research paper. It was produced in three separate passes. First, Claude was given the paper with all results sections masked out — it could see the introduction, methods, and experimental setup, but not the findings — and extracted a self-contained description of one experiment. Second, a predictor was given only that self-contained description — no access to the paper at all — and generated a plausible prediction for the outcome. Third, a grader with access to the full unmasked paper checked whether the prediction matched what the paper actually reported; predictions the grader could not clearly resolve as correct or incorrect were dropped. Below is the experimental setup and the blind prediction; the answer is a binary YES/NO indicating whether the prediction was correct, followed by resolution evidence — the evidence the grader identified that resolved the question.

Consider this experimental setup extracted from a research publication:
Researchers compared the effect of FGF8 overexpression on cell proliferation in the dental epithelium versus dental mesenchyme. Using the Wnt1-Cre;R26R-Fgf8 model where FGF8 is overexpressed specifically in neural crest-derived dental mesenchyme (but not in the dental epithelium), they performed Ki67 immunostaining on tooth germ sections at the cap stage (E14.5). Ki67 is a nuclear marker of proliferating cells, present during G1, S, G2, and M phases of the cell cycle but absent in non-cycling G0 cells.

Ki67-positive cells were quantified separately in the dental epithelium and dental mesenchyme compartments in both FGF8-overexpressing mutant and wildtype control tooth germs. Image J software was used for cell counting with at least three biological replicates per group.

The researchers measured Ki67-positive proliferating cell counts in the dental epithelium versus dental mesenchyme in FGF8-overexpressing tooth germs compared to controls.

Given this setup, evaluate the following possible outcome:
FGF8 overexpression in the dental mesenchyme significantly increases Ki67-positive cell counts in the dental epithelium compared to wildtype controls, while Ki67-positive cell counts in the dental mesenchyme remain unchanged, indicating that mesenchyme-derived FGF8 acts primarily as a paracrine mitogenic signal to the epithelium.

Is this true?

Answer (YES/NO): NO